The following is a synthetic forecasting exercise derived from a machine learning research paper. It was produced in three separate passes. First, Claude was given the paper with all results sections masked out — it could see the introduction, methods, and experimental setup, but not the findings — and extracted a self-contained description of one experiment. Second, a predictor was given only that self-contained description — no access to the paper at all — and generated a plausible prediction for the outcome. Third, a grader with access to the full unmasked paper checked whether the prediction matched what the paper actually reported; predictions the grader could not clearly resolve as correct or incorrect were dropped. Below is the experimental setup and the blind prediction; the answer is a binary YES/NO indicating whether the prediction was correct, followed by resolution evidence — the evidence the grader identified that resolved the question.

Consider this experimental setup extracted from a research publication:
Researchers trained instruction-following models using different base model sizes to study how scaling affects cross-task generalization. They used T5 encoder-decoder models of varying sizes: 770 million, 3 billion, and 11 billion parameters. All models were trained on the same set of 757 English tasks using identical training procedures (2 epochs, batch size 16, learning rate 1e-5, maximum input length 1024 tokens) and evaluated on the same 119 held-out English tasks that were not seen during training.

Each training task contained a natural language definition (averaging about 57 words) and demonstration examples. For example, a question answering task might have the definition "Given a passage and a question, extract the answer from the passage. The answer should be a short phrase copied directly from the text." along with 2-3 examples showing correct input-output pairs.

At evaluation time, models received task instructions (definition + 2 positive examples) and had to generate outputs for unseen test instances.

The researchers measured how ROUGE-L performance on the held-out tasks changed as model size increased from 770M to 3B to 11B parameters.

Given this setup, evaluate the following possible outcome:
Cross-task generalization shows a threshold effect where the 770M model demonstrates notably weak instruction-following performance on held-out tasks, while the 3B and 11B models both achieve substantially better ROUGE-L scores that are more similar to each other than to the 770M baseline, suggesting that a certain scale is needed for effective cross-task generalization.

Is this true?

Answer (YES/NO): NO